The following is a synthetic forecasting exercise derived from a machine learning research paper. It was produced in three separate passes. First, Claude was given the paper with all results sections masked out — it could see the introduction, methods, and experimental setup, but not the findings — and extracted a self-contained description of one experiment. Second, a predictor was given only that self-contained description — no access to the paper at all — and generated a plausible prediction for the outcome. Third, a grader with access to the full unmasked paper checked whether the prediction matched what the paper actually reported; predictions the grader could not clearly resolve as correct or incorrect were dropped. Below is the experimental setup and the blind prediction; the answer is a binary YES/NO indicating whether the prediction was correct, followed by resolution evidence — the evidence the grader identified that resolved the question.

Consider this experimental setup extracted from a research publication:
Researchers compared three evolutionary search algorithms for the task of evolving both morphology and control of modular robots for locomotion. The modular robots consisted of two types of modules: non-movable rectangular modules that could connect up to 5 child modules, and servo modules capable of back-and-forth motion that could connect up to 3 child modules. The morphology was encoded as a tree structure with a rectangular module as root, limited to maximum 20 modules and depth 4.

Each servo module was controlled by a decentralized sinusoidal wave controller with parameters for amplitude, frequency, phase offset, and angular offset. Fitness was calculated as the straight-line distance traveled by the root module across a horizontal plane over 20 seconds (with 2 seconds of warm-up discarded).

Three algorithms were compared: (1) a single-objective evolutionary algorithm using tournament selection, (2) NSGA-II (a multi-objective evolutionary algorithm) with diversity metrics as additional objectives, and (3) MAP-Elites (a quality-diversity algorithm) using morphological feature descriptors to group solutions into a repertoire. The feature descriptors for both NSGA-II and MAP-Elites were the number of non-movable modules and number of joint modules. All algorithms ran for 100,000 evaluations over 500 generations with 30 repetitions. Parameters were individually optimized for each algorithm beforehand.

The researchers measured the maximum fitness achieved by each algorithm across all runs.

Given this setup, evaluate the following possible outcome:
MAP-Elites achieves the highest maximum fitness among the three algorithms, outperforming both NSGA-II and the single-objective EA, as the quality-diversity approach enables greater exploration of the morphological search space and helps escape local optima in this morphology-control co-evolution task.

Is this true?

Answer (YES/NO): NO